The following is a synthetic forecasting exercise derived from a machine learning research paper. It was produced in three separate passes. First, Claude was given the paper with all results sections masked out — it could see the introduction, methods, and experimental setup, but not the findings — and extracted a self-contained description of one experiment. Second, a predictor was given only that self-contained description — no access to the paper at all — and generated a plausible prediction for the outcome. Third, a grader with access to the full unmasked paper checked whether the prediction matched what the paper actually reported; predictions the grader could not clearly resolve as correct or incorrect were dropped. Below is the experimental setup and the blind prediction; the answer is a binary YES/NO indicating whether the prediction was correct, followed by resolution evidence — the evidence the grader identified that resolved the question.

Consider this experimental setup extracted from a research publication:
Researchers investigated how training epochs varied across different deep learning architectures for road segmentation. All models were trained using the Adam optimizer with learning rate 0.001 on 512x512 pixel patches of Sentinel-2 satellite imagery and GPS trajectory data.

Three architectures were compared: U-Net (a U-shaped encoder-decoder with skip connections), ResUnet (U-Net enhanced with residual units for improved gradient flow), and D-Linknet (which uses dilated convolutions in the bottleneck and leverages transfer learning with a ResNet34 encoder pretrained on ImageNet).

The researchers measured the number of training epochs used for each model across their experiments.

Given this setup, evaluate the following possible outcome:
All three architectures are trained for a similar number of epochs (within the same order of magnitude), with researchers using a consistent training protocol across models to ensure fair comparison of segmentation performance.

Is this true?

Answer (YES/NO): NO